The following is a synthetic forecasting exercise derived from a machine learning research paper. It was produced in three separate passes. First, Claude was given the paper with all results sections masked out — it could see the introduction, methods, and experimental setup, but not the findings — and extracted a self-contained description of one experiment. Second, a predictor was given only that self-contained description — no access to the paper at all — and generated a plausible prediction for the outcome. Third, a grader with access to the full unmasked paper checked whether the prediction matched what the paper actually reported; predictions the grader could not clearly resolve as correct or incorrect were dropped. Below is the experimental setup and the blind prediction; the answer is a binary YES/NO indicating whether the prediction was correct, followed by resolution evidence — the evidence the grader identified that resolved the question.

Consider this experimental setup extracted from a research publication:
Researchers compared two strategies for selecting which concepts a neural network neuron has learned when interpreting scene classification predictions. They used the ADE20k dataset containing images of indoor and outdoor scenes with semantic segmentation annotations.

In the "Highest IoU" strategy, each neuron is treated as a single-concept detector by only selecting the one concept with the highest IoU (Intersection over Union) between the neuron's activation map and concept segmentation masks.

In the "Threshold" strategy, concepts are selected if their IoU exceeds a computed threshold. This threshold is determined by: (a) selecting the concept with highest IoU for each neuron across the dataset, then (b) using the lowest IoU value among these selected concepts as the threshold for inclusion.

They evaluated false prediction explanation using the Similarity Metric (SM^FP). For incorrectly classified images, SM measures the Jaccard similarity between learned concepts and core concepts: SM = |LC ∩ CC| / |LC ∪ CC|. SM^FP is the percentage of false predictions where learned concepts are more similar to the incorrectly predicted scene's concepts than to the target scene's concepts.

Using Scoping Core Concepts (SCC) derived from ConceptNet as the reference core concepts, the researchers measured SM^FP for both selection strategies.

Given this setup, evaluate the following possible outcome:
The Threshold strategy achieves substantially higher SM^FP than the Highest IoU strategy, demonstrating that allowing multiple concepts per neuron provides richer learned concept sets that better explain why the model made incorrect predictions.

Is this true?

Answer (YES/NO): YES